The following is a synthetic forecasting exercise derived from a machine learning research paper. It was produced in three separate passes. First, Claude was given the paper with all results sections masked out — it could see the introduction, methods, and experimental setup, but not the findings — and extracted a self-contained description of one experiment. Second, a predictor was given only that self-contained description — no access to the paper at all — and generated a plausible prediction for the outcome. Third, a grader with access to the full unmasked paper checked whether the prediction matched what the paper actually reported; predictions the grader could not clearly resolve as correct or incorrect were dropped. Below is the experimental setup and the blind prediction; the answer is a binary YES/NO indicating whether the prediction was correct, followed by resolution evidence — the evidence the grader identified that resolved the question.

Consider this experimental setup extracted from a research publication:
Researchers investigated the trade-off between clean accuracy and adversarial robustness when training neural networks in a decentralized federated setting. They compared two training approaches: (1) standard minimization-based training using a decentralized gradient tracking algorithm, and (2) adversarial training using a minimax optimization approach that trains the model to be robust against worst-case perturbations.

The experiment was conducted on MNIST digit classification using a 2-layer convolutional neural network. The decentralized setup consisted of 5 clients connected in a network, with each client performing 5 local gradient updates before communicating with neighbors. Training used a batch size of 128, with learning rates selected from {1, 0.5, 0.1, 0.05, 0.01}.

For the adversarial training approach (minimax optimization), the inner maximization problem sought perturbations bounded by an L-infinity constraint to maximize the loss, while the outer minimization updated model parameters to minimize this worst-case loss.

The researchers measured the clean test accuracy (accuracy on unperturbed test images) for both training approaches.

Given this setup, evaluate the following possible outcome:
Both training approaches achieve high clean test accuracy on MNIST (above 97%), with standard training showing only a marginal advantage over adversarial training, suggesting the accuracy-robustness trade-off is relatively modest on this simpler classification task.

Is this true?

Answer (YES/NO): YES